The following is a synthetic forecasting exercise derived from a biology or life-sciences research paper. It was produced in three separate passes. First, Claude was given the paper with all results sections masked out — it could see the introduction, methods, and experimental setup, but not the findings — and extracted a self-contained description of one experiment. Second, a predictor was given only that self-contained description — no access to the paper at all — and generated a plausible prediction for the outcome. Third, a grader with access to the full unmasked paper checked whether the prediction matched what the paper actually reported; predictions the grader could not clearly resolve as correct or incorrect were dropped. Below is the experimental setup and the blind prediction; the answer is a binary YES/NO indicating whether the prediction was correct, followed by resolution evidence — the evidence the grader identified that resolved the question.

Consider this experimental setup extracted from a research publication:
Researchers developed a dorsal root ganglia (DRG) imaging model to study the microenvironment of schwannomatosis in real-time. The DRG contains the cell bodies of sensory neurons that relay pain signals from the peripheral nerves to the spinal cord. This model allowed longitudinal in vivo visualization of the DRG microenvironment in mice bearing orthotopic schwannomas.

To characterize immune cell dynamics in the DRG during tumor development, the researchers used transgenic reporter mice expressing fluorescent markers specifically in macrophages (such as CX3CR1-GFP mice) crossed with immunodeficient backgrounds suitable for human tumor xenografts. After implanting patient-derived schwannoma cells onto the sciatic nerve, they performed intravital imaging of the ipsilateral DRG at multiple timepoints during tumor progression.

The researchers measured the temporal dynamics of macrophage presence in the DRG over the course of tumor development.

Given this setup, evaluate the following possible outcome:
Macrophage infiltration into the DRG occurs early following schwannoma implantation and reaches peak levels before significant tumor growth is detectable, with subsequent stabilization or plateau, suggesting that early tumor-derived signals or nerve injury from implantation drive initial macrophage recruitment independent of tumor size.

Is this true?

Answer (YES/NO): YES